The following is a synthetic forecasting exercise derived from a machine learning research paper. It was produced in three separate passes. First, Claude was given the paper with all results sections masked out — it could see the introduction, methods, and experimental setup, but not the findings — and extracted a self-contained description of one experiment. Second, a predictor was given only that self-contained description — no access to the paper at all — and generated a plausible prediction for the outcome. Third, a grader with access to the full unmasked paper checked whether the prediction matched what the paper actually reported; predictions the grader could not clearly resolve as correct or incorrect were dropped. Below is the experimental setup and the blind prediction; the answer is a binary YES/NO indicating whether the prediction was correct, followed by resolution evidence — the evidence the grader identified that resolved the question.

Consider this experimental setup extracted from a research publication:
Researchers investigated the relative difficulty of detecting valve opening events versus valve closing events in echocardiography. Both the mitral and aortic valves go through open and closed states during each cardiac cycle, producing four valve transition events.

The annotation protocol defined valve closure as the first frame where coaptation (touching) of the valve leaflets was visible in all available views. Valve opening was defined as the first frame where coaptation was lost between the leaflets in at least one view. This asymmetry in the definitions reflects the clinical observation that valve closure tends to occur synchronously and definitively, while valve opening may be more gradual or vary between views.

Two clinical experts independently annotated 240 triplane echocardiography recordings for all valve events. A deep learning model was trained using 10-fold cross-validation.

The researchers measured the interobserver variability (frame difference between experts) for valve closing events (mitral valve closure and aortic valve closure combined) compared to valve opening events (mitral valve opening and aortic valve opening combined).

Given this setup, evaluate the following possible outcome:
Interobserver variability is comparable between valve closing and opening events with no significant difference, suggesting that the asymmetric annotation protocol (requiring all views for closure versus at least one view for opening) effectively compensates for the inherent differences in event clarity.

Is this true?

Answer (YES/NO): YES